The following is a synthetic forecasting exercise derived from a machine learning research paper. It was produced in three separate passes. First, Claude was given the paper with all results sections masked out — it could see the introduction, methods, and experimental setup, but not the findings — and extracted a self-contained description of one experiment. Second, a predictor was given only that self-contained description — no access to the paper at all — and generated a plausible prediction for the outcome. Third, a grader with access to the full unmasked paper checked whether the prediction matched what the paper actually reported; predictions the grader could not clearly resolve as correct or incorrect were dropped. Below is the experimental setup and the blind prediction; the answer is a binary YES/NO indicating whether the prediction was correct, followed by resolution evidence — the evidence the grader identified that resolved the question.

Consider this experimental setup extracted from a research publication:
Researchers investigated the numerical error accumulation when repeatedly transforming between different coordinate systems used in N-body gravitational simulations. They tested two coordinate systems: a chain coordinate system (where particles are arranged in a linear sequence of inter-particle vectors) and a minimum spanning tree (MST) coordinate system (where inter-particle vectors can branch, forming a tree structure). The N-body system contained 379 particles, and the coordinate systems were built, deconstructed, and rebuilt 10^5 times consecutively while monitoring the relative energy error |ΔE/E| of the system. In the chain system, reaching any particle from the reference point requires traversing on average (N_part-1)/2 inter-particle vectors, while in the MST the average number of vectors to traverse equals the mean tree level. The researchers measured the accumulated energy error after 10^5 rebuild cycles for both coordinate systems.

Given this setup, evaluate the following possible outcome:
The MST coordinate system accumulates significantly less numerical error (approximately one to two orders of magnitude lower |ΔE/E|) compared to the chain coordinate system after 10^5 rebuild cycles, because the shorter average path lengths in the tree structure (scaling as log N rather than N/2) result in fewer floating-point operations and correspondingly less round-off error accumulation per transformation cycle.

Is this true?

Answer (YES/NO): YES